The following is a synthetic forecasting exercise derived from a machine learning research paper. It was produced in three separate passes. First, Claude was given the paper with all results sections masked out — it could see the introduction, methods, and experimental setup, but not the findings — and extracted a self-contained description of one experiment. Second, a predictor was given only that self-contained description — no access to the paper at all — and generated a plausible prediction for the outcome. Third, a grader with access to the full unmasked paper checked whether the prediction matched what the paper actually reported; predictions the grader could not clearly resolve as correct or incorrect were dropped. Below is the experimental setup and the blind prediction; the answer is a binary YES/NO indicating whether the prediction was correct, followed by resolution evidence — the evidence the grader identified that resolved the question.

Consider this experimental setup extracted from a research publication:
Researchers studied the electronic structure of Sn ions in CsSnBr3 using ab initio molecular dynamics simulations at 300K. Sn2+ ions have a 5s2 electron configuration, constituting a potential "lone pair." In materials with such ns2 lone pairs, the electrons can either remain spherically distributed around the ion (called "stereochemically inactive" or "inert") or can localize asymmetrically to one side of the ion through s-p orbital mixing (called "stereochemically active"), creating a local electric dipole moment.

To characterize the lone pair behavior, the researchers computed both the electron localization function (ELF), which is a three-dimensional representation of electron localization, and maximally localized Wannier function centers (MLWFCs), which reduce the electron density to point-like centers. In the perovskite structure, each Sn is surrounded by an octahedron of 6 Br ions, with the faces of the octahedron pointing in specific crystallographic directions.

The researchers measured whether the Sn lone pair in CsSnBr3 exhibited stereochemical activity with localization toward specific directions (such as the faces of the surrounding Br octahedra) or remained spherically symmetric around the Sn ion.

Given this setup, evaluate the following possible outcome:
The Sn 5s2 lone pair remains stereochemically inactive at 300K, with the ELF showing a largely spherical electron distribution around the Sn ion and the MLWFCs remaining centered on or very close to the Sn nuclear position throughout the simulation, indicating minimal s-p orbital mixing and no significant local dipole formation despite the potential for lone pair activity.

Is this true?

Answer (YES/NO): NO